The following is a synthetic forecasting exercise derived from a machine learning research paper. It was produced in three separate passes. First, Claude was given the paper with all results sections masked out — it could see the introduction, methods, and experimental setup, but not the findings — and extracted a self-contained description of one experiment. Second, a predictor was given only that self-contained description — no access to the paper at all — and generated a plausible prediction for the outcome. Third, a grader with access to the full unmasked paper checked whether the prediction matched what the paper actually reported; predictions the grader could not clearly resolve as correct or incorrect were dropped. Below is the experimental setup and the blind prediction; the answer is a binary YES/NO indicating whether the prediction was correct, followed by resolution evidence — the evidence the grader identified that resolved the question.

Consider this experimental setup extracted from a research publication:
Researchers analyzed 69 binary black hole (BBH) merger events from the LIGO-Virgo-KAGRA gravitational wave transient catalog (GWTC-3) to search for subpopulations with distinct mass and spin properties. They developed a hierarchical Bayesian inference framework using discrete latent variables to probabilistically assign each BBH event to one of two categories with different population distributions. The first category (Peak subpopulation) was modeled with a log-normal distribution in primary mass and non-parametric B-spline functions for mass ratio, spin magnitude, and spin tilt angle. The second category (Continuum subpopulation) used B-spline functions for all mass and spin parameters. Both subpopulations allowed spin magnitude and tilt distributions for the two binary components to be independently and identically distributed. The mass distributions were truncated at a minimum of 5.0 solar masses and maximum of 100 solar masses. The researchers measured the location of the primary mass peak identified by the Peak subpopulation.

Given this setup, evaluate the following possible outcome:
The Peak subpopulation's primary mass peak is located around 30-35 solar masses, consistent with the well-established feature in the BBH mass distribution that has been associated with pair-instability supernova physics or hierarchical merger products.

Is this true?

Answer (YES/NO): NO